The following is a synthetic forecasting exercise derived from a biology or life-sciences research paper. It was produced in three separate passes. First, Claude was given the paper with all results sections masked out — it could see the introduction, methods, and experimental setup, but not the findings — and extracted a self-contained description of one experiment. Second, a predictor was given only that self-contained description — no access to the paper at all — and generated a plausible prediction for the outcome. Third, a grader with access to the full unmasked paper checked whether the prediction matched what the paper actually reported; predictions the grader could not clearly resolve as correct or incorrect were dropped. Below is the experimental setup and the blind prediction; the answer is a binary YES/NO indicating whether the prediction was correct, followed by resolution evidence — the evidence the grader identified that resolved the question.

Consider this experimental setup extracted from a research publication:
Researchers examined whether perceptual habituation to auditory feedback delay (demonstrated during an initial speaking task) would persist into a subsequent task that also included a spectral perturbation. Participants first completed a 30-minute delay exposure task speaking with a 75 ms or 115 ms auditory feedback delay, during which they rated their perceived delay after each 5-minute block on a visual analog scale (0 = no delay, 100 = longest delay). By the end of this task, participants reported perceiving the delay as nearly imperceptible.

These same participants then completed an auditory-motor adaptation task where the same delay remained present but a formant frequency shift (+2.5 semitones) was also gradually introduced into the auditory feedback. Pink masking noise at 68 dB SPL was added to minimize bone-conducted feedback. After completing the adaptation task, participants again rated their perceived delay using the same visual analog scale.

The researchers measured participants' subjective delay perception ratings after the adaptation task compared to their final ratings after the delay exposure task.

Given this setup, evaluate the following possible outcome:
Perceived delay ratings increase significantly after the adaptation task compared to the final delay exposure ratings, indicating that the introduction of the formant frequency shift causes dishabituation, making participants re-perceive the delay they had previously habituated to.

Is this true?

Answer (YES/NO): NO